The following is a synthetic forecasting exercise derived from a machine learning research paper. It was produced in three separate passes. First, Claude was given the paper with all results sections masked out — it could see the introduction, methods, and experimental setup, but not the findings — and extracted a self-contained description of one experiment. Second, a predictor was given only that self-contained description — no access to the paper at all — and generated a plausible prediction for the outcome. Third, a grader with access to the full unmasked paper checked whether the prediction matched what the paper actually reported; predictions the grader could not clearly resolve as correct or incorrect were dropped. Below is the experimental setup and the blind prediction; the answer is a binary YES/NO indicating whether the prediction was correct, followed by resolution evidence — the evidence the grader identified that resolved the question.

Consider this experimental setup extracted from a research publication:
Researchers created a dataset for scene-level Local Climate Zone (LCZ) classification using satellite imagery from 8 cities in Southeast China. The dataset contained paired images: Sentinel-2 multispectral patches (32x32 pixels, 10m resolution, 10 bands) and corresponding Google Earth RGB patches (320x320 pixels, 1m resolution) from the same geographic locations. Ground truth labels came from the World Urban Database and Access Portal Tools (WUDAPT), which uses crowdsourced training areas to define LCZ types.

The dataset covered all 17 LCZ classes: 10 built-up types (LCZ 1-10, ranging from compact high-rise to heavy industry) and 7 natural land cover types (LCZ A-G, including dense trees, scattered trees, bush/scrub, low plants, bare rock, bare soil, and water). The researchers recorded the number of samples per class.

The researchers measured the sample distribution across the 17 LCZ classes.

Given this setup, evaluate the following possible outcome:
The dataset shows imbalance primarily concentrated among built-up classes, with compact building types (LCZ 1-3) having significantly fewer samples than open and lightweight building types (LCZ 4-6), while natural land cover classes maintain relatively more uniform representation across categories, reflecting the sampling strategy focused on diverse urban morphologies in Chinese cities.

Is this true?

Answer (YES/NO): NO